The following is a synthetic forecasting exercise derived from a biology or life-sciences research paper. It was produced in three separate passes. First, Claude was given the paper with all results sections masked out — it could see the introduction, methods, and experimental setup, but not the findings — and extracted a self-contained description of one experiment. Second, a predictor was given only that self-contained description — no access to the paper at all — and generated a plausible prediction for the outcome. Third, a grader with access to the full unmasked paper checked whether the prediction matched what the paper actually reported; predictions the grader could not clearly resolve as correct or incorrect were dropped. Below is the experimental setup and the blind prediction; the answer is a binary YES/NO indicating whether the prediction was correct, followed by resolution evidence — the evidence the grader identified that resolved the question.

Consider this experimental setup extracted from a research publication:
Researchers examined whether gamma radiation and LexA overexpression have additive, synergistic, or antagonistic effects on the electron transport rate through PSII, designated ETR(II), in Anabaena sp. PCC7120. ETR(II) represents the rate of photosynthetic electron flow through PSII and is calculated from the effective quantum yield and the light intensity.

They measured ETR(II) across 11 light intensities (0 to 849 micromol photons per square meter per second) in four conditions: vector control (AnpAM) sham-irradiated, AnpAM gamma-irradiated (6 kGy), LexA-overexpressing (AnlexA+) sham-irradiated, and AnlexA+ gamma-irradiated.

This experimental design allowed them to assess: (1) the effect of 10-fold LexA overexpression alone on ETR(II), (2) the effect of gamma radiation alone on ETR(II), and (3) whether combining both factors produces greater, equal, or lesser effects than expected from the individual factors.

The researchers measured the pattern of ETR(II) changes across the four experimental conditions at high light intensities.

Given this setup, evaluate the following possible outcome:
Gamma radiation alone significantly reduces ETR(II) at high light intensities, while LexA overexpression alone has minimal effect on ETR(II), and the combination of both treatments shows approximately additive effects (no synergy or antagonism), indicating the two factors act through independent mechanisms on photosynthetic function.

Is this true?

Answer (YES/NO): NO